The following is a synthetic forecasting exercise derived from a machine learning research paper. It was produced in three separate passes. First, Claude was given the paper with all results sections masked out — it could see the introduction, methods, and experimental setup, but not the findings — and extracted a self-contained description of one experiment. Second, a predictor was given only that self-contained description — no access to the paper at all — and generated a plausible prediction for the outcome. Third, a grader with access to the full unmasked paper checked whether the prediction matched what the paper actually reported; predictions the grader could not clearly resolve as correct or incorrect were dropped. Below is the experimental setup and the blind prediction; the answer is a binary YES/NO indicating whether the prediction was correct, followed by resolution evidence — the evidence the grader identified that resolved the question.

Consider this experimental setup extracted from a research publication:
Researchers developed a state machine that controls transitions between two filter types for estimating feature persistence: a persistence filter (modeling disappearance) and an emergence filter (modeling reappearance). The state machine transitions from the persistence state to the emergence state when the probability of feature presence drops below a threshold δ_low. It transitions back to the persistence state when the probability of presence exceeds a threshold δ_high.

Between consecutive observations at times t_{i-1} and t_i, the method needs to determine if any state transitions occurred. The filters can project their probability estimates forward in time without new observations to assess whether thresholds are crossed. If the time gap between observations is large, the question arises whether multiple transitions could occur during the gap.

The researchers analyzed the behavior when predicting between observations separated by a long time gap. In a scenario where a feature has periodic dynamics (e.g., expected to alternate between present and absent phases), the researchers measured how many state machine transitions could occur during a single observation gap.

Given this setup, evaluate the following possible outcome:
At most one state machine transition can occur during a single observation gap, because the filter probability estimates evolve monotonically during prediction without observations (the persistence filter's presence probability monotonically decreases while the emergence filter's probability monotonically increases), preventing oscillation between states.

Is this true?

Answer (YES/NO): NO